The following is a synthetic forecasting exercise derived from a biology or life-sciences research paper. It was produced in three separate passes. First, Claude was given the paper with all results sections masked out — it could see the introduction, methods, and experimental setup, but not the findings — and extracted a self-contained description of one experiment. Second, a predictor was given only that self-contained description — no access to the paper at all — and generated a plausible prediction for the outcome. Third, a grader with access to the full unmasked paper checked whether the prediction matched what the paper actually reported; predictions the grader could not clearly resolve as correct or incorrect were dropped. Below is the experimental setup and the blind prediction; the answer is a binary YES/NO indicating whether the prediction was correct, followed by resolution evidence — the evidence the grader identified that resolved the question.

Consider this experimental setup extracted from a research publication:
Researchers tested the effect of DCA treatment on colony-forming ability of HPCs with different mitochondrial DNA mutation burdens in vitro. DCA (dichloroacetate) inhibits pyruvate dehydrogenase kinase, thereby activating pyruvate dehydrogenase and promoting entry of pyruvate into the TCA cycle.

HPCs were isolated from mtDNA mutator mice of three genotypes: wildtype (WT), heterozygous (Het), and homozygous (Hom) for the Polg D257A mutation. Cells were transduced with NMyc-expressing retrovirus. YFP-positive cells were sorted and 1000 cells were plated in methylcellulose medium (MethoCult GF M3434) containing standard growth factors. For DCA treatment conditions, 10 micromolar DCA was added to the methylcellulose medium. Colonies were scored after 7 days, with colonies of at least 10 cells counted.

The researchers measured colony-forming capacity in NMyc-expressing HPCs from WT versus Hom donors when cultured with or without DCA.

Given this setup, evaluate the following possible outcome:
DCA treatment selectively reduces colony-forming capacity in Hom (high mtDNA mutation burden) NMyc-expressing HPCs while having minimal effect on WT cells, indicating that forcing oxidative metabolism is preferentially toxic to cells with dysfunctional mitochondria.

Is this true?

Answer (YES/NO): NO